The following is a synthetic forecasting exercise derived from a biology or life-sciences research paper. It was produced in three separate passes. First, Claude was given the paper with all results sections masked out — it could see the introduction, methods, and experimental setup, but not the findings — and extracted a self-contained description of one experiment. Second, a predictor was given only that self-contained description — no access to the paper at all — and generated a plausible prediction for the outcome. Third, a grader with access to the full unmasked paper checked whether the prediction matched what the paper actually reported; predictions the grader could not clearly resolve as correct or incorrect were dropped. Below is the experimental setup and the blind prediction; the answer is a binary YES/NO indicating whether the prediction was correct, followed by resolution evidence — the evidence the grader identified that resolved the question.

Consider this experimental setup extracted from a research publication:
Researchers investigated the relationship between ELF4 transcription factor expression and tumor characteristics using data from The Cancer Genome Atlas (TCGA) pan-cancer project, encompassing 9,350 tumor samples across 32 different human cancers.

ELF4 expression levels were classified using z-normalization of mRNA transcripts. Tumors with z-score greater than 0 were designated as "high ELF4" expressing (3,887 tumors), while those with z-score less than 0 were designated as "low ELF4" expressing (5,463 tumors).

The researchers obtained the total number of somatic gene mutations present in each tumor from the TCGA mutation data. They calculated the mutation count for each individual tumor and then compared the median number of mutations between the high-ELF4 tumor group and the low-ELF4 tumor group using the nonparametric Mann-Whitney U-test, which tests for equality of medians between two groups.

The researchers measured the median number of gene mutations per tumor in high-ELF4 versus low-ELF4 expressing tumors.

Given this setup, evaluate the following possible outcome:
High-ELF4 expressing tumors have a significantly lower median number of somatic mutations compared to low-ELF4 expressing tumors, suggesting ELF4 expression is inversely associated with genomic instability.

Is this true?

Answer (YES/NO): NO